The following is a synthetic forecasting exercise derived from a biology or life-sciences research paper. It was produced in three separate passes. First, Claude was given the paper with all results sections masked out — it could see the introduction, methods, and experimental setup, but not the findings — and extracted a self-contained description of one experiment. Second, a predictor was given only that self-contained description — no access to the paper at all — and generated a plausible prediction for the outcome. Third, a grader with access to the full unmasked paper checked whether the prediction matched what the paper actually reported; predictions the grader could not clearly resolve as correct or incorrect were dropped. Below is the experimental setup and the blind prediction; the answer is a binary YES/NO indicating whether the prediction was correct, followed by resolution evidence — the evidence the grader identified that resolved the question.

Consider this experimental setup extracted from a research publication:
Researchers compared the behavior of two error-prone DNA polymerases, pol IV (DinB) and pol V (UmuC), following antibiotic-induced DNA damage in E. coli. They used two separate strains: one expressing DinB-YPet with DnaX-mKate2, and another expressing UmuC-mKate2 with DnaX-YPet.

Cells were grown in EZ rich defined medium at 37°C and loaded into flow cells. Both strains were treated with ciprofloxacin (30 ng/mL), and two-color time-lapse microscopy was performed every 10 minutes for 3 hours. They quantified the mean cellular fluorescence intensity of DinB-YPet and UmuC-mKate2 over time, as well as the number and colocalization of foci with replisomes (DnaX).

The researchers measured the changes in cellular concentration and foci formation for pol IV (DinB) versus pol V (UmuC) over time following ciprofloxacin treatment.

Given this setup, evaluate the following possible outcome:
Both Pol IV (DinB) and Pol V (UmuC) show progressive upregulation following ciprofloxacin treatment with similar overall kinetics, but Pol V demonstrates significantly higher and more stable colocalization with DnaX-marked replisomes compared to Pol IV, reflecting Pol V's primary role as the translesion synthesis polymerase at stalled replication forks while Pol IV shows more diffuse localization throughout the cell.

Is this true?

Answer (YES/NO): NO